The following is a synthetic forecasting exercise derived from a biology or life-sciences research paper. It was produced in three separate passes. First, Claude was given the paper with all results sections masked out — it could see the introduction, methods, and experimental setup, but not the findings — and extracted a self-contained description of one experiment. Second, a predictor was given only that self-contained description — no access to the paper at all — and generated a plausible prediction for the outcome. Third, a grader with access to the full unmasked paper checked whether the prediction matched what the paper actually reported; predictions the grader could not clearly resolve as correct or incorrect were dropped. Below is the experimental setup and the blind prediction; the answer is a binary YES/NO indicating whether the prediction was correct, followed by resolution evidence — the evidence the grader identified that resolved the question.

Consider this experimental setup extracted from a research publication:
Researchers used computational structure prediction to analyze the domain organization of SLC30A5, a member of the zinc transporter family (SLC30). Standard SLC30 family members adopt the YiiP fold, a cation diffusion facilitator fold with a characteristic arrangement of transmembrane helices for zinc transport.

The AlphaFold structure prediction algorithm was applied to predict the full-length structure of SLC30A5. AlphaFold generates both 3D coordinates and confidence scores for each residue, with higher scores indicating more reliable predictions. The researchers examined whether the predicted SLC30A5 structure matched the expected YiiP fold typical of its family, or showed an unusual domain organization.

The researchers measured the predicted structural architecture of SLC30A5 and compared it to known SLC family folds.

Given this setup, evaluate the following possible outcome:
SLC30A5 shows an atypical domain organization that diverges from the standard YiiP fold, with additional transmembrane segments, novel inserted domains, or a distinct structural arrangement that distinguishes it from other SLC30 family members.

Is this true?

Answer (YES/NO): YES